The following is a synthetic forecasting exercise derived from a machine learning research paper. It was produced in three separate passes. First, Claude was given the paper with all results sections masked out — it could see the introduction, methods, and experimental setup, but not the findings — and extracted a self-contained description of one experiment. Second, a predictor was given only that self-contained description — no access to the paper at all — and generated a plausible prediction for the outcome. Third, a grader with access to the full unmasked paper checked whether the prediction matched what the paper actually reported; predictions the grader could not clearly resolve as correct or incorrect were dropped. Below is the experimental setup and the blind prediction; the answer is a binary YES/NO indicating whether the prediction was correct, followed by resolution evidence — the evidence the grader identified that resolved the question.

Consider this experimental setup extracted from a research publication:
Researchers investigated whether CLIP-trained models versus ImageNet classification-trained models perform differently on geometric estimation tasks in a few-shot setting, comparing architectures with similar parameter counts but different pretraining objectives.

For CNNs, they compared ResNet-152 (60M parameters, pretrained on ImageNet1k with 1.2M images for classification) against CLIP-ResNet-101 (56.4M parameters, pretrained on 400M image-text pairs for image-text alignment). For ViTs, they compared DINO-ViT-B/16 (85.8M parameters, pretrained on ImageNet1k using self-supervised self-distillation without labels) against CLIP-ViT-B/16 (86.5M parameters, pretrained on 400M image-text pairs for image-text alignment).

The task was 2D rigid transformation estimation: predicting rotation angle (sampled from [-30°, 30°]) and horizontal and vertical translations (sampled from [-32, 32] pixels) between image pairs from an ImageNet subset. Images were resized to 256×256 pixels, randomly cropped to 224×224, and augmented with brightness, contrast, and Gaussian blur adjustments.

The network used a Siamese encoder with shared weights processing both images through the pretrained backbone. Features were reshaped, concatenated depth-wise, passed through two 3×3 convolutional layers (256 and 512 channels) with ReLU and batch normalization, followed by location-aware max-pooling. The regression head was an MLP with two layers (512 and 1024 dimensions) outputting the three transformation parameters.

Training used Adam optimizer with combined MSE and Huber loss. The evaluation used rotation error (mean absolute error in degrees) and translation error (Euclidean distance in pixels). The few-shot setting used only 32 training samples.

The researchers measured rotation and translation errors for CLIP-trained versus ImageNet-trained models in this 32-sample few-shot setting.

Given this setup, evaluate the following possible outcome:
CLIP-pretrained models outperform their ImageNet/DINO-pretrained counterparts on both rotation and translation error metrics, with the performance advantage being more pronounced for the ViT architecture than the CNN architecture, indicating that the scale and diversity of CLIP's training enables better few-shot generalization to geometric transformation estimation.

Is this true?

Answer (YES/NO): NO